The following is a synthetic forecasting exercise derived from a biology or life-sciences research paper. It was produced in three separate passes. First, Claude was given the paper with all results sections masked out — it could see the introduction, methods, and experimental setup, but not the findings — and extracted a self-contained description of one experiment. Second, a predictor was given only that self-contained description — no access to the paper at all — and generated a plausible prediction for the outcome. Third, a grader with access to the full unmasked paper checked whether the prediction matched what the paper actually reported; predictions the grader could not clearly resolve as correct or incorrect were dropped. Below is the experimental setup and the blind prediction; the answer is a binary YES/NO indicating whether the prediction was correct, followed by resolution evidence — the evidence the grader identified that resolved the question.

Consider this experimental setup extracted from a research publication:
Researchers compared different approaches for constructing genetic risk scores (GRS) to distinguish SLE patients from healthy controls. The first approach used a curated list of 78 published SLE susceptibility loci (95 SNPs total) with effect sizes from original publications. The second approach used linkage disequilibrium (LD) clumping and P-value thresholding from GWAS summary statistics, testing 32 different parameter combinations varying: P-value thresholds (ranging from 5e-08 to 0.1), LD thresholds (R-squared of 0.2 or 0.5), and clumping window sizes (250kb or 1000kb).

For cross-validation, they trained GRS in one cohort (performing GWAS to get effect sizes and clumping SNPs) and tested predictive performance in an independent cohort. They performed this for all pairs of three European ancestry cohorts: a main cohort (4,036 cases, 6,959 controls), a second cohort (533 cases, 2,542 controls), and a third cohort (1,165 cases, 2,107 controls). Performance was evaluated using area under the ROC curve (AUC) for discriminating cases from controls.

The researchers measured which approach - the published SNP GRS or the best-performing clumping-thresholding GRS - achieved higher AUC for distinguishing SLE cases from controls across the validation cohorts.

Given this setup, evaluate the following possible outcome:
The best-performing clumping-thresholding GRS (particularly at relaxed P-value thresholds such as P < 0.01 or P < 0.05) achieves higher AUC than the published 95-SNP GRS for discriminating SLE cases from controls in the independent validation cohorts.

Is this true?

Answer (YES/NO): NO